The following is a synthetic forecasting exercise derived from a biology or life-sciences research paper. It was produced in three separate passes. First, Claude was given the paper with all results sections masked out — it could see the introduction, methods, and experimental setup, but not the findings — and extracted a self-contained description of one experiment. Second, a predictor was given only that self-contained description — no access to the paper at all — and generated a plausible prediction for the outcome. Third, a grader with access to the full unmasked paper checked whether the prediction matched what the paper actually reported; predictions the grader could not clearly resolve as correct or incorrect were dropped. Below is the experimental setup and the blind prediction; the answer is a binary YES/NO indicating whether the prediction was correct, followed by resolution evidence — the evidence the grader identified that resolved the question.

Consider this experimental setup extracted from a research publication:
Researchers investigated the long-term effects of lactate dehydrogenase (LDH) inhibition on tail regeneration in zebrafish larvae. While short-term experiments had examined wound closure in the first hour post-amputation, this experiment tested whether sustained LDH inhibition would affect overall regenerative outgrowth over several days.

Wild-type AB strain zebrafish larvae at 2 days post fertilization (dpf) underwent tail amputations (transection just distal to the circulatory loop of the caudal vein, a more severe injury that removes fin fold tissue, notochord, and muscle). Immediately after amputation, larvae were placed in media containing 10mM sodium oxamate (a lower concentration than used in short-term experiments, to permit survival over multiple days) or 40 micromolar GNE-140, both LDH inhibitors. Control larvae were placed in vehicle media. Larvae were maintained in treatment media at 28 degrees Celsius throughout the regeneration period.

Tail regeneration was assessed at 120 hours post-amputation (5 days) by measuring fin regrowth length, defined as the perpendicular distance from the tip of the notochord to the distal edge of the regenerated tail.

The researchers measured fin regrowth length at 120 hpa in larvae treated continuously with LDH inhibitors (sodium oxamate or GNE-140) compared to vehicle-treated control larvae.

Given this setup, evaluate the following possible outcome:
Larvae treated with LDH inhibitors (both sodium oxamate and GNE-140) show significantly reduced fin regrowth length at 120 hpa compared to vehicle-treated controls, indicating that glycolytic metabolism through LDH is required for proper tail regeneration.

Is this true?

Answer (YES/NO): YES